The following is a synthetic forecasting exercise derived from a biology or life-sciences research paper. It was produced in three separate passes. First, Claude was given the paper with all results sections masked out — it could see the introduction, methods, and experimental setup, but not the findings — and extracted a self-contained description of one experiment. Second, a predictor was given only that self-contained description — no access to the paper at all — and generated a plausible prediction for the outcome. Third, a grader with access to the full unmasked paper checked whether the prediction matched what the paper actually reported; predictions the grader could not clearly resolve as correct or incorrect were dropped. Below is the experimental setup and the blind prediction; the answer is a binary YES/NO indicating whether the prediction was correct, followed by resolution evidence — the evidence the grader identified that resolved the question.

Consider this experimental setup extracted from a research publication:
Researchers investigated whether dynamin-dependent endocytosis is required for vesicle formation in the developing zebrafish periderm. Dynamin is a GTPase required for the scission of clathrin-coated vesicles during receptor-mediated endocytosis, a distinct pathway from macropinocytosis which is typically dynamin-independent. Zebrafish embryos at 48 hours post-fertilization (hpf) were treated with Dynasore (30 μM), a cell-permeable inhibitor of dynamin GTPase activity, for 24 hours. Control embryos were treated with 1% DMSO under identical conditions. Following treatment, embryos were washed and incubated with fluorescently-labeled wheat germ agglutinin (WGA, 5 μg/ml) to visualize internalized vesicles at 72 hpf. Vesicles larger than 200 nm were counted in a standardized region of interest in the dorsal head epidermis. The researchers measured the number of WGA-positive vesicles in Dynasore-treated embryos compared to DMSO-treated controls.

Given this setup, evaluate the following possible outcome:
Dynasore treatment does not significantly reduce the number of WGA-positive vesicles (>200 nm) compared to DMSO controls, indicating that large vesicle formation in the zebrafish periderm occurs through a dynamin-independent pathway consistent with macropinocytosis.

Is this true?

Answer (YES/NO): YES